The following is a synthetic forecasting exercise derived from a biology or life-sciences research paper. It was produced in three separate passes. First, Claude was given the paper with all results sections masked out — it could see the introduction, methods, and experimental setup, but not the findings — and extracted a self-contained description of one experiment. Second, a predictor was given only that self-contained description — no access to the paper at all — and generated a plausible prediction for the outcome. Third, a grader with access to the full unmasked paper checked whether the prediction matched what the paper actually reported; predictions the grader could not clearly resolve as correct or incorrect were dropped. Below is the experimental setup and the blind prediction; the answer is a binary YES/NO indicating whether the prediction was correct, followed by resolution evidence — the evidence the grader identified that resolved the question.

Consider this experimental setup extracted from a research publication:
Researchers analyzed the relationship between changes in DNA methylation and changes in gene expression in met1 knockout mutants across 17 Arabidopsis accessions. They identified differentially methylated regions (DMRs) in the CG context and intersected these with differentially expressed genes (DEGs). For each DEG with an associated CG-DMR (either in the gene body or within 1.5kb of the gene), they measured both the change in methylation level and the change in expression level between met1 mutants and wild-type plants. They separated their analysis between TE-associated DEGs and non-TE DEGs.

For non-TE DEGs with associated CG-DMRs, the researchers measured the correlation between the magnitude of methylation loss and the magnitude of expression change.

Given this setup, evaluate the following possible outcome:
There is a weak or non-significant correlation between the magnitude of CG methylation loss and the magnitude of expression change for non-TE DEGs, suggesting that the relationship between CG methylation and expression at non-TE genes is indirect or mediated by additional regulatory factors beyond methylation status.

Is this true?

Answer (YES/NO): YES